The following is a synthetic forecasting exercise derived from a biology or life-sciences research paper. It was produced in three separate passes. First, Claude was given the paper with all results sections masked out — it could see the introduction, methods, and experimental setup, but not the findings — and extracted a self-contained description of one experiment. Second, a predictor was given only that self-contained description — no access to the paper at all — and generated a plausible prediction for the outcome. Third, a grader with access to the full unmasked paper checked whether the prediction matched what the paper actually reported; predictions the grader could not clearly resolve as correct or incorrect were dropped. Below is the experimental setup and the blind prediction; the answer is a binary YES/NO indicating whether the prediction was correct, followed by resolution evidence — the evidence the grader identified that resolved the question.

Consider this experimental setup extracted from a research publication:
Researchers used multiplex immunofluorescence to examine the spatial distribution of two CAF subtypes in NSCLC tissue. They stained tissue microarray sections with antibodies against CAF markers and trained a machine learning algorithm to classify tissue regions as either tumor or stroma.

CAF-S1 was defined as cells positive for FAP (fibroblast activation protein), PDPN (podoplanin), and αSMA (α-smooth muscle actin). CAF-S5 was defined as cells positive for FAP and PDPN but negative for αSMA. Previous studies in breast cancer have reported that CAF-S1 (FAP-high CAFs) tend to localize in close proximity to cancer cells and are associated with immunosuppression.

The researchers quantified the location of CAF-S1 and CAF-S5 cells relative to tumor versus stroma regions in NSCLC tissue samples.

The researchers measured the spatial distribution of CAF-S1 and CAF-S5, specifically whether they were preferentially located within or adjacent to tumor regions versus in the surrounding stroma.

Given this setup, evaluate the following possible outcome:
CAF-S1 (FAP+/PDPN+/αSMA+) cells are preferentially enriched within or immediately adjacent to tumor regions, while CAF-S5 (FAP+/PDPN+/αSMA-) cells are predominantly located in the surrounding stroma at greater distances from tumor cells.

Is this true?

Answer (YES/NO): YES